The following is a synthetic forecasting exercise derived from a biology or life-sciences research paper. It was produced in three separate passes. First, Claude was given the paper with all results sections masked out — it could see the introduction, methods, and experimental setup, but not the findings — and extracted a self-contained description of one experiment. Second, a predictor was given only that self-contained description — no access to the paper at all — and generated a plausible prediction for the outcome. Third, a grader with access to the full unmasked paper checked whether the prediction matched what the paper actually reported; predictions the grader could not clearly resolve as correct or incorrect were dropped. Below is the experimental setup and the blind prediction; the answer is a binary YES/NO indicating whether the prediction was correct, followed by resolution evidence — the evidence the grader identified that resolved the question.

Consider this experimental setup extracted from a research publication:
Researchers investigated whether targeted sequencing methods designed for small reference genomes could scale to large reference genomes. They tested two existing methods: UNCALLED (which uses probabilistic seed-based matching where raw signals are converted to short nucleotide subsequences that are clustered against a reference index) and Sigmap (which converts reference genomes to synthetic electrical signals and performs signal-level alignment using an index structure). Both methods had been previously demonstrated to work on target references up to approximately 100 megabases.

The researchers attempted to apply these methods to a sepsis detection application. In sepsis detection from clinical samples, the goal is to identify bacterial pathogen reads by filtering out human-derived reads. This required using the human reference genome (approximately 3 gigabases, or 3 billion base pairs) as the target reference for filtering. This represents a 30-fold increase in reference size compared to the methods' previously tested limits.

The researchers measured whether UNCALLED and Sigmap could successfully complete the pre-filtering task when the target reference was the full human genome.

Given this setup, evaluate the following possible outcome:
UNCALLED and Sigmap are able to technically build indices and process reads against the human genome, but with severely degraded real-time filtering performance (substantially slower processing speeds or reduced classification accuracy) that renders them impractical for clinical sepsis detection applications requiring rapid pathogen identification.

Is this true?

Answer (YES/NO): NO